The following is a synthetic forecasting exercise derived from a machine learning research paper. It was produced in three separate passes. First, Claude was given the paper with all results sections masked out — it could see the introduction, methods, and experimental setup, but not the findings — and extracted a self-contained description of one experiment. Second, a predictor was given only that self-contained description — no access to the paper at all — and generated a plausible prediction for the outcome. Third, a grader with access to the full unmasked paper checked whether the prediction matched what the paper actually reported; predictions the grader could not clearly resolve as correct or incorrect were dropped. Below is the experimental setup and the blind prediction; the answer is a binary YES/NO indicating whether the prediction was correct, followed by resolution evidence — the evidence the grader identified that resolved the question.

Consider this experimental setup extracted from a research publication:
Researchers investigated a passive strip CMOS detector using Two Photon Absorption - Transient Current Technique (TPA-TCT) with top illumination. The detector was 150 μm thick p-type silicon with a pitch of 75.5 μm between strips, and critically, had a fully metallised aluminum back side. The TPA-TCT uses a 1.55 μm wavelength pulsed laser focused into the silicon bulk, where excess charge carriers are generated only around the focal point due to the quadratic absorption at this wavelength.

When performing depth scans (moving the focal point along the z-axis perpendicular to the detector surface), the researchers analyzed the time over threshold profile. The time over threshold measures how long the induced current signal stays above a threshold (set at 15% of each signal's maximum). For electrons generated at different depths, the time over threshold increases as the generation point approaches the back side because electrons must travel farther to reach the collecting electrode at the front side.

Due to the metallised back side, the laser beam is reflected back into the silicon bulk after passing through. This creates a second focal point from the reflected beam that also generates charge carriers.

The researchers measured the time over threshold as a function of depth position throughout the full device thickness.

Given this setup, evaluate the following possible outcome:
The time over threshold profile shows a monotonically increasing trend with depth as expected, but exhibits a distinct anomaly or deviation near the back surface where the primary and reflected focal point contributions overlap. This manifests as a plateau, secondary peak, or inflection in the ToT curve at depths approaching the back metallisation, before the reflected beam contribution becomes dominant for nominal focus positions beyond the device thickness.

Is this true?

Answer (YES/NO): NO